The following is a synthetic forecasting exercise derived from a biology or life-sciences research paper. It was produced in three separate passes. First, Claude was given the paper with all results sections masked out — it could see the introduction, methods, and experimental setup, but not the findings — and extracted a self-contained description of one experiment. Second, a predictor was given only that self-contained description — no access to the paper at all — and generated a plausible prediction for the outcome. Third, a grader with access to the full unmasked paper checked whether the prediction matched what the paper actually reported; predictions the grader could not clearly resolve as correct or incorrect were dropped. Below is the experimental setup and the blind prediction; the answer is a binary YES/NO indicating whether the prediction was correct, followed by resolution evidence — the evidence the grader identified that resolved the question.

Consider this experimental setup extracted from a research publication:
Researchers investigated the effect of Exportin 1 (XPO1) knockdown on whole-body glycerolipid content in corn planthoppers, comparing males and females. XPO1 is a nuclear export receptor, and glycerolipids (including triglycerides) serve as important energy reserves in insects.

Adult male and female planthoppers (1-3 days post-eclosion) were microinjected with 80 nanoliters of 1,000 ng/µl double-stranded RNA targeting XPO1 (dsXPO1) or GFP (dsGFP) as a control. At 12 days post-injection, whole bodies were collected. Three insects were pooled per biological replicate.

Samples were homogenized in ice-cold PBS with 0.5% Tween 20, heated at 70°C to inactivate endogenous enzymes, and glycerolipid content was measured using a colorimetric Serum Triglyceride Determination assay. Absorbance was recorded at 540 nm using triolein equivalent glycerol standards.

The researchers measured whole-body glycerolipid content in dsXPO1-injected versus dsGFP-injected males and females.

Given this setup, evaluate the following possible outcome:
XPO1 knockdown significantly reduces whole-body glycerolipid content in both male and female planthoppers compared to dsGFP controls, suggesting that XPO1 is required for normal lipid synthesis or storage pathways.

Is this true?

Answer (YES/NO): NO